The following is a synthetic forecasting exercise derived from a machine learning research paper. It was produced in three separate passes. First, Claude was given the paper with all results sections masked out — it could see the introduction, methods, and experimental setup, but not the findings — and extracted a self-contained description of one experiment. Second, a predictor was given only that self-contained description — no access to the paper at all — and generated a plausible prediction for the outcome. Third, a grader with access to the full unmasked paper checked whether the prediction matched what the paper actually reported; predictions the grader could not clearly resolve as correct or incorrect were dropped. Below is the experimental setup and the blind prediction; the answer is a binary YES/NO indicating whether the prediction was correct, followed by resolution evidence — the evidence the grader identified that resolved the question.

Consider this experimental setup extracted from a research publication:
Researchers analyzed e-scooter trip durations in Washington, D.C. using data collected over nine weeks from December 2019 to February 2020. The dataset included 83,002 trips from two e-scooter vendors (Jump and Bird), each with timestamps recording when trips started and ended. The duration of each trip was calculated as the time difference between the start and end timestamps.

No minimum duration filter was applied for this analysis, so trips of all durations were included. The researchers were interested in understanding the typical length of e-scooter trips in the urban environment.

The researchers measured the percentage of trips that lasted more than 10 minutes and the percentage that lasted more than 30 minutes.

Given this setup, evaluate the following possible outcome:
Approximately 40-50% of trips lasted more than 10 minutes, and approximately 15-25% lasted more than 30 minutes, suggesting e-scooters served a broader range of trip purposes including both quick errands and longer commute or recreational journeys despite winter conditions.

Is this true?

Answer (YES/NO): NO